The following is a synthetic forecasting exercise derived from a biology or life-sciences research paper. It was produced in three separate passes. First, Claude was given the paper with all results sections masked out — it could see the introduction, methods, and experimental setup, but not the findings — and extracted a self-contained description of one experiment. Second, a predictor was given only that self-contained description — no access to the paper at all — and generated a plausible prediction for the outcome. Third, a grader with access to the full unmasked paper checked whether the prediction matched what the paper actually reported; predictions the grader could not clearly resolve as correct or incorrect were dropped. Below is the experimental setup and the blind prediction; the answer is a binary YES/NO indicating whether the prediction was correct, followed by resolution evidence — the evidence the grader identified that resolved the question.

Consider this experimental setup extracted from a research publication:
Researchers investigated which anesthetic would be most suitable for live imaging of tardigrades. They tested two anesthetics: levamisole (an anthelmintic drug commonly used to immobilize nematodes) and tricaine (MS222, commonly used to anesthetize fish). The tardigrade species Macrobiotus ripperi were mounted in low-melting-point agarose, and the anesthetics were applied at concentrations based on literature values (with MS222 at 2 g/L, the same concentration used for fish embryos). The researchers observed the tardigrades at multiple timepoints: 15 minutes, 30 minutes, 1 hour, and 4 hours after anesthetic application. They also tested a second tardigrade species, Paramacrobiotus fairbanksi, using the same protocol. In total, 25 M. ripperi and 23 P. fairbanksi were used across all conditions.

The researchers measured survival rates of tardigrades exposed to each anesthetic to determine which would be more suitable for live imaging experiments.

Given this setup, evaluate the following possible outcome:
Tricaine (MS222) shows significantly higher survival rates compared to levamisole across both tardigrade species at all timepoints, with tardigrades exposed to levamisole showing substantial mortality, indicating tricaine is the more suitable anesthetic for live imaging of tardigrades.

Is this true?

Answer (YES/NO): NO